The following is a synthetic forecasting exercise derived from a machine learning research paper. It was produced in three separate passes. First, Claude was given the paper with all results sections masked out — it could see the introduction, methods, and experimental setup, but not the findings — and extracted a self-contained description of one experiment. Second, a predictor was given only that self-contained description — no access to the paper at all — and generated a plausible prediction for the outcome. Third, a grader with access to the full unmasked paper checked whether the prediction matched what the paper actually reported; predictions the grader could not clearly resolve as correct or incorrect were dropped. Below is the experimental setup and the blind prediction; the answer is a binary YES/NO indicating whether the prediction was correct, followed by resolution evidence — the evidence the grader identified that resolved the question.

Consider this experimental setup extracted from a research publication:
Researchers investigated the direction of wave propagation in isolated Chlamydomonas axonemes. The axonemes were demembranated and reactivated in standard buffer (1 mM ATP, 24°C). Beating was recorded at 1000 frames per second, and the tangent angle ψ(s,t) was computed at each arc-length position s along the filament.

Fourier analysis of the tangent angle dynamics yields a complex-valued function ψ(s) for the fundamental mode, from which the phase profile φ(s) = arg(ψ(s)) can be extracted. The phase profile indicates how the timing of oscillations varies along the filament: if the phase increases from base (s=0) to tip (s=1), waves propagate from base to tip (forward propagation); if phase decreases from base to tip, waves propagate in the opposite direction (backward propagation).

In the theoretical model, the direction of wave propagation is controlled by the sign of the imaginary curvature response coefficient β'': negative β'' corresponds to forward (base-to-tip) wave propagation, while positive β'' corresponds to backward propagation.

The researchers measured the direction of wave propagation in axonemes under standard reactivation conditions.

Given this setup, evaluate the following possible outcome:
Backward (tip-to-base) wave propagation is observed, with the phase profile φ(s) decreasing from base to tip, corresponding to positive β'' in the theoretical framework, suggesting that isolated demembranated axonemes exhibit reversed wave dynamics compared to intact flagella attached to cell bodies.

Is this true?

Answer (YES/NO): NO